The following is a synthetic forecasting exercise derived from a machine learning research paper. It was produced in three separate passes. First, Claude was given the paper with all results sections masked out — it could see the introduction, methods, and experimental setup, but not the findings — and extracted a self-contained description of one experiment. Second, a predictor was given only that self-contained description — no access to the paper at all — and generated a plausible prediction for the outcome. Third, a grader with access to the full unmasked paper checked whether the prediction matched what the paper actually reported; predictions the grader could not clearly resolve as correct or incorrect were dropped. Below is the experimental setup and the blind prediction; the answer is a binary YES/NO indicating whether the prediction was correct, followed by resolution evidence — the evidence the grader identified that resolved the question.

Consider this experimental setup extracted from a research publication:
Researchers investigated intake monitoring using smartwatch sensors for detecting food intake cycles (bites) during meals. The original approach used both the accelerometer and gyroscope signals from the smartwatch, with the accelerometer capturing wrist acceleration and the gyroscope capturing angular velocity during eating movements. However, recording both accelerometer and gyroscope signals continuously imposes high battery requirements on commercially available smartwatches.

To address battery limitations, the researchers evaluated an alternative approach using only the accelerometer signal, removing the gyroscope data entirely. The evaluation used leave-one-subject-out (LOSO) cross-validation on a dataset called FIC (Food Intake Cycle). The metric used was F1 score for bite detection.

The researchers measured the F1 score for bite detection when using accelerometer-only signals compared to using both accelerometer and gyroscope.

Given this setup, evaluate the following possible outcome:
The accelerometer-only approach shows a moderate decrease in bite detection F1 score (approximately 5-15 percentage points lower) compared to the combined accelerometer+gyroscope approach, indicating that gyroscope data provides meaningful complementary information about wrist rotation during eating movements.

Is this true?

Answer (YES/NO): NO